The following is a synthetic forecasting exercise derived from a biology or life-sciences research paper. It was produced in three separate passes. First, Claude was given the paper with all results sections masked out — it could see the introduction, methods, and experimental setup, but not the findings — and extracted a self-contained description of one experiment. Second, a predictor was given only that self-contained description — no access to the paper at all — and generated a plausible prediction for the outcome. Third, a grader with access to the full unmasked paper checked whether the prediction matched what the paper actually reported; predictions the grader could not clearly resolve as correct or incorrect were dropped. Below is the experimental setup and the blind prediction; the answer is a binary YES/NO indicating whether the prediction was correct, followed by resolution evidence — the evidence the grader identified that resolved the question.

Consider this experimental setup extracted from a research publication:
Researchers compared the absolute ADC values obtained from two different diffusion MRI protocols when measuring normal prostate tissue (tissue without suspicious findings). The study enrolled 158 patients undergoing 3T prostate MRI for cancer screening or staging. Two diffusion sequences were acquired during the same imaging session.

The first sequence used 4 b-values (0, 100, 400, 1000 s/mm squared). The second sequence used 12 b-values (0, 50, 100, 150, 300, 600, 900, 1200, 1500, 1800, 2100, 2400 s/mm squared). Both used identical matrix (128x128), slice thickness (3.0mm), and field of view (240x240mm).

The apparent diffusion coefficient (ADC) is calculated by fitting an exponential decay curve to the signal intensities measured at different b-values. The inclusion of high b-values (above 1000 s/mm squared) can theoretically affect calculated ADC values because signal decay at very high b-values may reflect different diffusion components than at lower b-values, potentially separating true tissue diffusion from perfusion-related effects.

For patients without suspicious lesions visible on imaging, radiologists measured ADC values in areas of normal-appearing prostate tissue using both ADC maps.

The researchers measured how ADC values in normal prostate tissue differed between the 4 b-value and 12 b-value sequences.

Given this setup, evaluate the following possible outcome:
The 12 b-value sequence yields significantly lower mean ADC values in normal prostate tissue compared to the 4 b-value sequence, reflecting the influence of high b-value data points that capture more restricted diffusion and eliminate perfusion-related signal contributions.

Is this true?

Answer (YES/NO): YES